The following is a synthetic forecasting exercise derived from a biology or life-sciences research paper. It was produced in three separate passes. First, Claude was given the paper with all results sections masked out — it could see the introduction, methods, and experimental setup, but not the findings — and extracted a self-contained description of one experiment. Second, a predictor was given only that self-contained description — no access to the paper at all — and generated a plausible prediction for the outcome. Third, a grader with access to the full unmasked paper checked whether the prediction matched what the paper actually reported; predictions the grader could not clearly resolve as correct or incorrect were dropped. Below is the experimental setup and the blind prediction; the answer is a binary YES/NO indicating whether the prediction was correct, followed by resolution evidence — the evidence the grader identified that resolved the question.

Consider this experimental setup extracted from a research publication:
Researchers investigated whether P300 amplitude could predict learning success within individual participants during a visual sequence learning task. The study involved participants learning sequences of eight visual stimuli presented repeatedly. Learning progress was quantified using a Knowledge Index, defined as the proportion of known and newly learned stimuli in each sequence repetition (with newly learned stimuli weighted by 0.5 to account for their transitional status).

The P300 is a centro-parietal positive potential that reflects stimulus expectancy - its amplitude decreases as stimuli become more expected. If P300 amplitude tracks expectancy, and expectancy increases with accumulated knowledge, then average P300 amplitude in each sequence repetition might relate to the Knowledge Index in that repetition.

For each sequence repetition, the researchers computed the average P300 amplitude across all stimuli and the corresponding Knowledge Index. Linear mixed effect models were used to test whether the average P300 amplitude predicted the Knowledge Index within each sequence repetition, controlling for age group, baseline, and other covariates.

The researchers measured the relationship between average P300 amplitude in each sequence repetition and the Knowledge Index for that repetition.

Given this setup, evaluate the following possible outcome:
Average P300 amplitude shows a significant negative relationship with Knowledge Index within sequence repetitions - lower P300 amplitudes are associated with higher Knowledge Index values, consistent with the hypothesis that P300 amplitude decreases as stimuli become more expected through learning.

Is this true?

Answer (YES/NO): YES